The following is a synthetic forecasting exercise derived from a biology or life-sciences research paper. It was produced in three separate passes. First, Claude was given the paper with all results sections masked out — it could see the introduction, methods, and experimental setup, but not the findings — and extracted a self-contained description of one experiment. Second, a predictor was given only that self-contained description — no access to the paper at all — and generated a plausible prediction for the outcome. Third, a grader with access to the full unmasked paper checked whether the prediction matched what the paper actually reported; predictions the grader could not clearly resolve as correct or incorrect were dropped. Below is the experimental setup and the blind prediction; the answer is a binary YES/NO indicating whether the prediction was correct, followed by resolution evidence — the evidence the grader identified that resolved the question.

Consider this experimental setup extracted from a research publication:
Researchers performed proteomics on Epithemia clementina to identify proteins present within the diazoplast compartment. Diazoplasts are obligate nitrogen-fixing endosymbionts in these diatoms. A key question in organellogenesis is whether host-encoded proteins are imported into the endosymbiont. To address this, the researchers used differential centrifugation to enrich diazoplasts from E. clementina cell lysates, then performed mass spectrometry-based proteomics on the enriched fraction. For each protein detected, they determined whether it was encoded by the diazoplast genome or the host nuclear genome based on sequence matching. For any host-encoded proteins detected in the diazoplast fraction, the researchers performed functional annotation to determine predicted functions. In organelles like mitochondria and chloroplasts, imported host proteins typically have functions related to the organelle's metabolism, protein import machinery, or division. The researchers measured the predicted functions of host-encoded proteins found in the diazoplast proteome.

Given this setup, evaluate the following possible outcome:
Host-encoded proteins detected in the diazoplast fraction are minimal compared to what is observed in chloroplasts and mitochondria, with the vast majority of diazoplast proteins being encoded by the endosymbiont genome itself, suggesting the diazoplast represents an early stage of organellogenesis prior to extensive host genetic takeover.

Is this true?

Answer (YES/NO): YES